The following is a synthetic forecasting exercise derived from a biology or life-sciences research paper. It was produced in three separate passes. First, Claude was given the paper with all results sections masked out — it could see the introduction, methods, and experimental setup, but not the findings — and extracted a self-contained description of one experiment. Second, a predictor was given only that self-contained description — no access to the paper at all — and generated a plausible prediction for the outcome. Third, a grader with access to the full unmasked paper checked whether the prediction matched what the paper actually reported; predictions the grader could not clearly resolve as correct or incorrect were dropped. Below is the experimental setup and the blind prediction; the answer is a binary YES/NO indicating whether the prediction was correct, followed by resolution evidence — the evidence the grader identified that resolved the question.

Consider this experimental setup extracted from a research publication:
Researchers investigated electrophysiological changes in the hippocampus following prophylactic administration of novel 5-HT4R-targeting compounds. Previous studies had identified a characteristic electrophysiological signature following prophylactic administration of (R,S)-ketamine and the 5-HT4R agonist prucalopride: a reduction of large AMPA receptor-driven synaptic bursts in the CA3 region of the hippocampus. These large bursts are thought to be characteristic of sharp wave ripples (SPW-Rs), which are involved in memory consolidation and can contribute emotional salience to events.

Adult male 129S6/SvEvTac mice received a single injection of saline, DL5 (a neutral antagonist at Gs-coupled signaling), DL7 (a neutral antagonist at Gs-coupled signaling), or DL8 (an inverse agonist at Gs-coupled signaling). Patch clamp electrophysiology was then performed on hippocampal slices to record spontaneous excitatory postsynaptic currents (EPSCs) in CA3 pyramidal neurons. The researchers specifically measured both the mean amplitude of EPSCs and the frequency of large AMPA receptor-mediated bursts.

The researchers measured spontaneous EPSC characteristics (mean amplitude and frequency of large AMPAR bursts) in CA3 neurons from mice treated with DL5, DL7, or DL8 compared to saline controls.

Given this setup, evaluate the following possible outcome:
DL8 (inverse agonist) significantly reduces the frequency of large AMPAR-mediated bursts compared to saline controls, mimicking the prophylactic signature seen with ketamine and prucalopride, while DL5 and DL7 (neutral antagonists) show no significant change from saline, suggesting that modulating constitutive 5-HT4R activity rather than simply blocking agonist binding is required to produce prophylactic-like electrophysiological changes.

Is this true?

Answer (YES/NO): NO